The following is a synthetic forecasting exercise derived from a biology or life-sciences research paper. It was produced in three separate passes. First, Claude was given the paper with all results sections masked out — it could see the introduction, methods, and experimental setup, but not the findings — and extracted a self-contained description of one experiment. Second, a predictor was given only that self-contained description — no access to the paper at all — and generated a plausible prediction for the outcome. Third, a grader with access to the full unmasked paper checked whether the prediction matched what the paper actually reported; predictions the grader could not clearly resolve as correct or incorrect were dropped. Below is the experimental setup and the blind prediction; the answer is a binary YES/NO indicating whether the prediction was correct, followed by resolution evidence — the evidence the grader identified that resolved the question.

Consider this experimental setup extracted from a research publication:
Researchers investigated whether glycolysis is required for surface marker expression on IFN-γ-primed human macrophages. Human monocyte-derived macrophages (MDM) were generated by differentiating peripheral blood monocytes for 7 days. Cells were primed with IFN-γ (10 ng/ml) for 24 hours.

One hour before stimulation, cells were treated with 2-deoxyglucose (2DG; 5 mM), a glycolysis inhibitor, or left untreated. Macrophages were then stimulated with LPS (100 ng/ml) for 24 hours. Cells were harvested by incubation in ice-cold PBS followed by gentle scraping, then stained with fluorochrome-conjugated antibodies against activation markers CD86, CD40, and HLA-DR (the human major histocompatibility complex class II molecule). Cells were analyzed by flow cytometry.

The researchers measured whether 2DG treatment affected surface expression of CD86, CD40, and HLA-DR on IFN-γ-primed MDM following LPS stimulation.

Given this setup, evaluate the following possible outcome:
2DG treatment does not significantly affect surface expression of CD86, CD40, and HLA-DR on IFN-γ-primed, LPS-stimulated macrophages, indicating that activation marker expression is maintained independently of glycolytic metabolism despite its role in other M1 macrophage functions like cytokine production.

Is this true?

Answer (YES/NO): YES